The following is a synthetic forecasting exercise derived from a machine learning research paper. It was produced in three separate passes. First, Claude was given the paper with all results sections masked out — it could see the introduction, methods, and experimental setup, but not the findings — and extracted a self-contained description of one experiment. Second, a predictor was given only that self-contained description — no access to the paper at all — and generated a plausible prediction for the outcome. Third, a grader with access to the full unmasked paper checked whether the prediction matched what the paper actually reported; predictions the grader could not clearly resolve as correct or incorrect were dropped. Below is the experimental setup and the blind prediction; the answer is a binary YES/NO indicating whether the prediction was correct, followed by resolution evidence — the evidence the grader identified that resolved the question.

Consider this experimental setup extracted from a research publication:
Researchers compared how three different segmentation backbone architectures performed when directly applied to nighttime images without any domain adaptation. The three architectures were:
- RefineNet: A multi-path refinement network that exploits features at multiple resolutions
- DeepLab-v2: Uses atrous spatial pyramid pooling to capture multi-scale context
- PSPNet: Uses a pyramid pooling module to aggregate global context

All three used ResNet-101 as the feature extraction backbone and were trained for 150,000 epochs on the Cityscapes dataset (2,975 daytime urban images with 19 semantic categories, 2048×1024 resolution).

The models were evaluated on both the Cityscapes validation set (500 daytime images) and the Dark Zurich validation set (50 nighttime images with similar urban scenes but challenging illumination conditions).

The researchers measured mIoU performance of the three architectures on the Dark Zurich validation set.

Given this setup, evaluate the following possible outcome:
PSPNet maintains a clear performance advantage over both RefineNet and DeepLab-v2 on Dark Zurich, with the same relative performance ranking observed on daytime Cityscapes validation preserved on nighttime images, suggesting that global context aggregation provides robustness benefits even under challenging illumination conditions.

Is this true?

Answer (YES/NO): NO